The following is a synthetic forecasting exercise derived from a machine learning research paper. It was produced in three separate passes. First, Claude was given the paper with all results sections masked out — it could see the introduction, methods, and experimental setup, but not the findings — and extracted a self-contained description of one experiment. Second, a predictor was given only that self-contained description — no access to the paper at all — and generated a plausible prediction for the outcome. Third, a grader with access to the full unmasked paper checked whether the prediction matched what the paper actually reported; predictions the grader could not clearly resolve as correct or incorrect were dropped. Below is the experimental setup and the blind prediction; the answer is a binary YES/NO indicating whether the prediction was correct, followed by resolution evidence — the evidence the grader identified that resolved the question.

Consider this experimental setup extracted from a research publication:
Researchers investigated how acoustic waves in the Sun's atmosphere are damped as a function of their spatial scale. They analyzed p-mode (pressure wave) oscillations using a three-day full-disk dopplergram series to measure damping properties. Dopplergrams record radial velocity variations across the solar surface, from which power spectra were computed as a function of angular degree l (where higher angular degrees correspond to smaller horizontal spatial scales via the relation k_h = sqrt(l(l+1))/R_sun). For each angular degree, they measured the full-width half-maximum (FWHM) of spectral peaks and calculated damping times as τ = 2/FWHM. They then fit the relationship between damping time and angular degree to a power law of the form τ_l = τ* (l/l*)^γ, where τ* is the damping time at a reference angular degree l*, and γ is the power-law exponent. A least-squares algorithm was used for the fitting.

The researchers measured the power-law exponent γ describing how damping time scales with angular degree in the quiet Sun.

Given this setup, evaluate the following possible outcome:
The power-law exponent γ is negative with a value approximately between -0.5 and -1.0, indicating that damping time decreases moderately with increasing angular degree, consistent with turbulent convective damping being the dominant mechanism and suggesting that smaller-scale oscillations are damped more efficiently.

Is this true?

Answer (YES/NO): YES